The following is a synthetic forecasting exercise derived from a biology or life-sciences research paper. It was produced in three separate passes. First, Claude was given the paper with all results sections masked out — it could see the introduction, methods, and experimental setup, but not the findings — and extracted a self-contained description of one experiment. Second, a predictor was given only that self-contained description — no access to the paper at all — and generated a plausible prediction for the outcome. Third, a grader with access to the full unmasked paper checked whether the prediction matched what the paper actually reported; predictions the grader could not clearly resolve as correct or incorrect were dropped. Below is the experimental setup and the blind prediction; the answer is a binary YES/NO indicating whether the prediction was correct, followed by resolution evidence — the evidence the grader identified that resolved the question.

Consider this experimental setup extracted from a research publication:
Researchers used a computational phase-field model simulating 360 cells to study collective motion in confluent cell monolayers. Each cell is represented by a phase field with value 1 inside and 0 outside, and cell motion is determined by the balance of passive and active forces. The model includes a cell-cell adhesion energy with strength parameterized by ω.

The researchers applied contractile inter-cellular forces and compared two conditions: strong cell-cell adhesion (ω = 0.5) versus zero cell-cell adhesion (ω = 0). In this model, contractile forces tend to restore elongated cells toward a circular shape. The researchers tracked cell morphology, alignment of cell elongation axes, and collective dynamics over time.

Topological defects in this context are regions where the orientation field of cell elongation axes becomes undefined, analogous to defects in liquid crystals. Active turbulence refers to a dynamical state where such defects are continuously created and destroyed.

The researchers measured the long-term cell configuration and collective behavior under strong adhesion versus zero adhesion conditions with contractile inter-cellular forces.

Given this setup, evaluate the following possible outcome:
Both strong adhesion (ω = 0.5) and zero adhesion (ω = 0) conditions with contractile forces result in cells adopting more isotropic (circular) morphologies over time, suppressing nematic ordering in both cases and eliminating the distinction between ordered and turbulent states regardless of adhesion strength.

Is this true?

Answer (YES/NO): NO